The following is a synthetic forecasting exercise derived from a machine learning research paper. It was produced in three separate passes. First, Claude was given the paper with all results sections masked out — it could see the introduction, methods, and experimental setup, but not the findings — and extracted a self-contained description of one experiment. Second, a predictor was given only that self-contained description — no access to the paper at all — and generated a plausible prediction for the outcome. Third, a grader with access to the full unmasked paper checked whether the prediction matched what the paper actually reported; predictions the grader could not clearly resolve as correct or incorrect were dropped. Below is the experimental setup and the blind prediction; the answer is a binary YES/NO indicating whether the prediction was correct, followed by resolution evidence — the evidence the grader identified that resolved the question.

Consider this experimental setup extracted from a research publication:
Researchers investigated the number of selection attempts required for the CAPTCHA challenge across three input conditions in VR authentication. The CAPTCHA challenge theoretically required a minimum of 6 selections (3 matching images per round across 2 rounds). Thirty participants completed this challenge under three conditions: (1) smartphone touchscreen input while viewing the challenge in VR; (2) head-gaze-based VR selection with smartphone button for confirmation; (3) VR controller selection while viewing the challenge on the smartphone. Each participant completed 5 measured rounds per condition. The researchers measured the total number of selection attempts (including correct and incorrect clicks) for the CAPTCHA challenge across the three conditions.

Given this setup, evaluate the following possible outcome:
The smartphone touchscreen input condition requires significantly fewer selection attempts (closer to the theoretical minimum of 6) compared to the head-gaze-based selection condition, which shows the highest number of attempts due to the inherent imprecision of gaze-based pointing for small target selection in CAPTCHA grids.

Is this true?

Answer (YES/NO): NO